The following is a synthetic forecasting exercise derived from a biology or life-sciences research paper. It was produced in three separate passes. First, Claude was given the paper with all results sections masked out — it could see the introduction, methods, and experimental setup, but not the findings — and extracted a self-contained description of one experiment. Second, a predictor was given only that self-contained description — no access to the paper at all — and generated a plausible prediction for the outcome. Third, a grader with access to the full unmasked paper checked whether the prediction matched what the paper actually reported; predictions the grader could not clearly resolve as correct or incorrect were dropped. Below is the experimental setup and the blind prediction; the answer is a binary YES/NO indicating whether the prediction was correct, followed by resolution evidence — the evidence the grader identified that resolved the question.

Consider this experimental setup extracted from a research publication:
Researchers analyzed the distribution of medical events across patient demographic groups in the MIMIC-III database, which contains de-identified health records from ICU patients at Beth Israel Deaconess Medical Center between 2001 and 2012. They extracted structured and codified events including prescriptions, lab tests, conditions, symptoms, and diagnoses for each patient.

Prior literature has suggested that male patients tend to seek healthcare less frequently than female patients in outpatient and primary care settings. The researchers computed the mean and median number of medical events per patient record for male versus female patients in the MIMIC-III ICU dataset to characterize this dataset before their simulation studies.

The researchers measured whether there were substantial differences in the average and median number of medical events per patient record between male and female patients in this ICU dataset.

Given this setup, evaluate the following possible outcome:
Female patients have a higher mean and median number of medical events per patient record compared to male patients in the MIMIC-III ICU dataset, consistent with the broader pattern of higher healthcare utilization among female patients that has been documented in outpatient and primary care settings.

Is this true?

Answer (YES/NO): NO